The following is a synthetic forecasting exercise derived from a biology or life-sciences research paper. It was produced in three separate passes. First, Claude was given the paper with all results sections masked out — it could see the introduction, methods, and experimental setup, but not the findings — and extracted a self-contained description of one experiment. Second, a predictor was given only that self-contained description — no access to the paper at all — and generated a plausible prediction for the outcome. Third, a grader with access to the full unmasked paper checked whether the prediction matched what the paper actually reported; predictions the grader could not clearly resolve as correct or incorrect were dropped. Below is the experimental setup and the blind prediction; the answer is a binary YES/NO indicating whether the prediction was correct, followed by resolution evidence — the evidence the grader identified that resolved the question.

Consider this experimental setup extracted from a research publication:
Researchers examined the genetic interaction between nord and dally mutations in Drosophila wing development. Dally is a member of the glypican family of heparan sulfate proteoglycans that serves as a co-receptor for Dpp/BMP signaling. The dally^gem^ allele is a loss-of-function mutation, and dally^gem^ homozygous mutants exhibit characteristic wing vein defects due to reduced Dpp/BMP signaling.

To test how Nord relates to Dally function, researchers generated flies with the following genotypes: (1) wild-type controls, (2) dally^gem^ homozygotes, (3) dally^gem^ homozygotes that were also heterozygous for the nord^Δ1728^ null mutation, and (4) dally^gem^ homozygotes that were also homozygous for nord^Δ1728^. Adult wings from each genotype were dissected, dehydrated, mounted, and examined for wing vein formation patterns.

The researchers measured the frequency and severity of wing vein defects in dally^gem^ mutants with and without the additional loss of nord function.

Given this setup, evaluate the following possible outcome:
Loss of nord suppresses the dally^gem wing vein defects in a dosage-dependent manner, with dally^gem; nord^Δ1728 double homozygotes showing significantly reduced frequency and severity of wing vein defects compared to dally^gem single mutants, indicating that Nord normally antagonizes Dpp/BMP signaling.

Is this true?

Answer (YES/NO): YES